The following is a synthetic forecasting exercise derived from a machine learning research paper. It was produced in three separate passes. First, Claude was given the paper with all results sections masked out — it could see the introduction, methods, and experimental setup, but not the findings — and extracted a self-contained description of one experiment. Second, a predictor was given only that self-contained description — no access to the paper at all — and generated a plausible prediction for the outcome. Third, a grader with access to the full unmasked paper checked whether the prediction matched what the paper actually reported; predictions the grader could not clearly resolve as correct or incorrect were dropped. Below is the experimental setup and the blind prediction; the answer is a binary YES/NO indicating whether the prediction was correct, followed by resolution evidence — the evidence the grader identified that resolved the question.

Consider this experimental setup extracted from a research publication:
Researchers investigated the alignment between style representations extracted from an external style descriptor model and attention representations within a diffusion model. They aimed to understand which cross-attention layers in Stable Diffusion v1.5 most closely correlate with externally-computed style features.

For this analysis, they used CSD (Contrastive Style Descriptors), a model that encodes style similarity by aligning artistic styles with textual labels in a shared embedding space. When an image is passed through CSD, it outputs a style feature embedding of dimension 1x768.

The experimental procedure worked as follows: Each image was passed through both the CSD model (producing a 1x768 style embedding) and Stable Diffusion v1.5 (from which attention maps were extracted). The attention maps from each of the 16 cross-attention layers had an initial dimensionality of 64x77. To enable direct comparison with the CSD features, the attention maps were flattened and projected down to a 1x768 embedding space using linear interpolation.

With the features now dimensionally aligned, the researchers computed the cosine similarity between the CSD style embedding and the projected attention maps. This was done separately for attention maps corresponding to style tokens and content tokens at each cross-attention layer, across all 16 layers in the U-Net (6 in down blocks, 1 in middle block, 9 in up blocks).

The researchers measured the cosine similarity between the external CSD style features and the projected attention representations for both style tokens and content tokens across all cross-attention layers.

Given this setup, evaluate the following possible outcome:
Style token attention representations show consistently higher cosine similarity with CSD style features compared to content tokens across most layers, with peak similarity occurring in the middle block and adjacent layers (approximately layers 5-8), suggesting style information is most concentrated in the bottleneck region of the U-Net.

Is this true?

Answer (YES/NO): NO